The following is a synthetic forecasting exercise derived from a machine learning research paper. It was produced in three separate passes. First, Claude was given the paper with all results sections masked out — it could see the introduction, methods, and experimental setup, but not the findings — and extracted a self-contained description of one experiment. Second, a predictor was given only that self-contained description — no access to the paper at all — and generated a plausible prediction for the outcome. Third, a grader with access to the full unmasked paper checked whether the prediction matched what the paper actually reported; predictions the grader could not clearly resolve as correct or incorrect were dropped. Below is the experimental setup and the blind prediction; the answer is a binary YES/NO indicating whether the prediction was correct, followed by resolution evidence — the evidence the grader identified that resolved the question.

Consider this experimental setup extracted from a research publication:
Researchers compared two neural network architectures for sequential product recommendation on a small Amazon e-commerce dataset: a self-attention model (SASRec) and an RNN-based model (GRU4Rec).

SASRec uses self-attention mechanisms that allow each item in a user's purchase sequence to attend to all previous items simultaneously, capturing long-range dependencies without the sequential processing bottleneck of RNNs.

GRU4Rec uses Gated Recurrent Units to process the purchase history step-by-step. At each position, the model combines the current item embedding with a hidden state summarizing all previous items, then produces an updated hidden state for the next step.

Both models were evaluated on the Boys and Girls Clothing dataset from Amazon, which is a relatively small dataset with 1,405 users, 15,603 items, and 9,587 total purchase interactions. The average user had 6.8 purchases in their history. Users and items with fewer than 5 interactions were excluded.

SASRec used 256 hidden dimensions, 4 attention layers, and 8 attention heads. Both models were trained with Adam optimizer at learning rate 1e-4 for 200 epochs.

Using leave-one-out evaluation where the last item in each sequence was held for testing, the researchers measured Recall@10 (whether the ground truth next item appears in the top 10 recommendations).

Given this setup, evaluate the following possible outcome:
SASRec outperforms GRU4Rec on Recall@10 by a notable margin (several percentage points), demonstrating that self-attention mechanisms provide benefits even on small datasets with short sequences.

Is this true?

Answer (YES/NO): YES